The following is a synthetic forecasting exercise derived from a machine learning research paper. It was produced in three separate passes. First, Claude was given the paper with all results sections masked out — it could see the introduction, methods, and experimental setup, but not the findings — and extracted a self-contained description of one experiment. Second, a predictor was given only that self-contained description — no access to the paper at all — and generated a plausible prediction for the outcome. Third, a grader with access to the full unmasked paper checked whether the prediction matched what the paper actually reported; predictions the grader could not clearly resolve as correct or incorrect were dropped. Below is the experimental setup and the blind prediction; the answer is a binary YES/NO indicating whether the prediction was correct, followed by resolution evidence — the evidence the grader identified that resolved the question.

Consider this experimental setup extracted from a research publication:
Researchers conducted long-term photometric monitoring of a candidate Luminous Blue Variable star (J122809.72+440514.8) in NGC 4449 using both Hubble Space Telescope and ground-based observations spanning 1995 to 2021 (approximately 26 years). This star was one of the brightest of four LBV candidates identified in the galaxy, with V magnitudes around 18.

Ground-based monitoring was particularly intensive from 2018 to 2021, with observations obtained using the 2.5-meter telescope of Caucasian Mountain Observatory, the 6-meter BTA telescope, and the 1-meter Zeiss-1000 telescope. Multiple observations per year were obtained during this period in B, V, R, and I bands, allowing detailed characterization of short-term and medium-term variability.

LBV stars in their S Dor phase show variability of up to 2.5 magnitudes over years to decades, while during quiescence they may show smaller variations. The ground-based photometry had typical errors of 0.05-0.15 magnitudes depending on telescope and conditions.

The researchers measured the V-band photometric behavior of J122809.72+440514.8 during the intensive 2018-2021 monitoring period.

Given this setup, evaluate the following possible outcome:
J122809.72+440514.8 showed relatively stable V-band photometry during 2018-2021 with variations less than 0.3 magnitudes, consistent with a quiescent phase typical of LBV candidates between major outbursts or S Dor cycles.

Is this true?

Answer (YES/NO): NO